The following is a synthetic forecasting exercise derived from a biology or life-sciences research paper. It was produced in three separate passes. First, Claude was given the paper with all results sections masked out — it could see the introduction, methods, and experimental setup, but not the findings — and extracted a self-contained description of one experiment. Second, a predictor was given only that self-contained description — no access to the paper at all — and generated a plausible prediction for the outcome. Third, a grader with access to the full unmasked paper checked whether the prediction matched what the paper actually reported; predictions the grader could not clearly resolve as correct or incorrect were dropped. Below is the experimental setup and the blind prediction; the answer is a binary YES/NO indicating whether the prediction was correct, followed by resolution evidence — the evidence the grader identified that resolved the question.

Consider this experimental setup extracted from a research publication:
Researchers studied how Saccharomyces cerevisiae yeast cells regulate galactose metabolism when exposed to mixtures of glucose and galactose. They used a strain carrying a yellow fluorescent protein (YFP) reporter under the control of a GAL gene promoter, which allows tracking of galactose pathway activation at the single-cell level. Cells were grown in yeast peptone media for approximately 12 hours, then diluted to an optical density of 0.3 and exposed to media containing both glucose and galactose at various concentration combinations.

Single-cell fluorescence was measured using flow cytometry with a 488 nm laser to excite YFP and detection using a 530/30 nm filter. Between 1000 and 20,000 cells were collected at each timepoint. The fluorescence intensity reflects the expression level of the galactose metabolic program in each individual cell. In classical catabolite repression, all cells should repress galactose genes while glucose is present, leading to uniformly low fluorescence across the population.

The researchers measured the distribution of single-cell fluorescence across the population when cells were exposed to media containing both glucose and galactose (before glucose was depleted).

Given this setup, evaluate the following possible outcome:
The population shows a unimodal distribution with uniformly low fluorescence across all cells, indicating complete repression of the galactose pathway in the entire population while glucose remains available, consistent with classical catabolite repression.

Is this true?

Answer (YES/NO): NO